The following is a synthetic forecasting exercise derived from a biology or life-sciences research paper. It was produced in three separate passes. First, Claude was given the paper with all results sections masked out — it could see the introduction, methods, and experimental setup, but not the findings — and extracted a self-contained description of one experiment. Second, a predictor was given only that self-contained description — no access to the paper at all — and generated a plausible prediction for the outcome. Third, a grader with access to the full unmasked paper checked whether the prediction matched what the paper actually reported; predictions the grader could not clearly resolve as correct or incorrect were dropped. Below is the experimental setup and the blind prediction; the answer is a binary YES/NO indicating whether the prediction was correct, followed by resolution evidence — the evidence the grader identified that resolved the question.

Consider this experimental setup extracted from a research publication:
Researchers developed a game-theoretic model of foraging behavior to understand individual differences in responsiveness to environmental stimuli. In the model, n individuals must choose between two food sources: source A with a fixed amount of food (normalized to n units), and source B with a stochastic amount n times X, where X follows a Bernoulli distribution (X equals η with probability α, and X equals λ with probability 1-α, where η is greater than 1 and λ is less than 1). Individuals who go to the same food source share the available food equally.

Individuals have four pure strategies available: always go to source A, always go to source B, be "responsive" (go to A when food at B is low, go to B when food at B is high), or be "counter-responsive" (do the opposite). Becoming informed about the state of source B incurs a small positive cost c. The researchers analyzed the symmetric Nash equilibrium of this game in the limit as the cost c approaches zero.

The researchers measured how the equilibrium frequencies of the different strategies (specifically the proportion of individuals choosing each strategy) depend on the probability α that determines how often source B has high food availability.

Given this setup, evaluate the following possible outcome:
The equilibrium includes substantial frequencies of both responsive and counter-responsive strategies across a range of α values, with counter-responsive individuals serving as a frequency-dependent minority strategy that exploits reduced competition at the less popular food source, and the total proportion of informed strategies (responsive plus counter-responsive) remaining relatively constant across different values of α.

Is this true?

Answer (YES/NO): NO